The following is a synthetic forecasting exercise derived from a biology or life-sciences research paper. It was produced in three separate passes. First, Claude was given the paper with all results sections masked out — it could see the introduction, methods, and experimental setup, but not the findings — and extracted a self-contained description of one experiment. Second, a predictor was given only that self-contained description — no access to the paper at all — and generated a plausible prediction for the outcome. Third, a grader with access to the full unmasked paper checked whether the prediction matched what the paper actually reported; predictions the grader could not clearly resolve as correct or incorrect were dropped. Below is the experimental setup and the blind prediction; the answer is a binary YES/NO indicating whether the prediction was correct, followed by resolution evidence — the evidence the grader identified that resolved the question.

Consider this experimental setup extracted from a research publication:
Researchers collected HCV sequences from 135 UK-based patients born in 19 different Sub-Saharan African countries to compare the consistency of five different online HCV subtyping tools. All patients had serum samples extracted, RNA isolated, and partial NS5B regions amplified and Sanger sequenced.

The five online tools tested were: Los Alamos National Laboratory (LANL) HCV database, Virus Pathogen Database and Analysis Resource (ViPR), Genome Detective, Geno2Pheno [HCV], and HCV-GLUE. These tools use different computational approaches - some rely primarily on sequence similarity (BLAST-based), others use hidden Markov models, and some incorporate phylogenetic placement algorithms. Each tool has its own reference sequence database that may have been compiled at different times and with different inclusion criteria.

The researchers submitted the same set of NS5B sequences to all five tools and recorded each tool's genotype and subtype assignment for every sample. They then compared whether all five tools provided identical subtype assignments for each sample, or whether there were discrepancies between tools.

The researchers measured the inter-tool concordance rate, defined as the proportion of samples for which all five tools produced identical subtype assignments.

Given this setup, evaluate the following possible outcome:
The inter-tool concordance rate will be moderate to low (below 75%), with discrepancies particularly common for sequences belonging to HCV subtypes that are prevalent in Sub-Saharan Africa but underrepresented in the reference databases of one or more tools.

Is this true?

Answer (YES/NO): YES